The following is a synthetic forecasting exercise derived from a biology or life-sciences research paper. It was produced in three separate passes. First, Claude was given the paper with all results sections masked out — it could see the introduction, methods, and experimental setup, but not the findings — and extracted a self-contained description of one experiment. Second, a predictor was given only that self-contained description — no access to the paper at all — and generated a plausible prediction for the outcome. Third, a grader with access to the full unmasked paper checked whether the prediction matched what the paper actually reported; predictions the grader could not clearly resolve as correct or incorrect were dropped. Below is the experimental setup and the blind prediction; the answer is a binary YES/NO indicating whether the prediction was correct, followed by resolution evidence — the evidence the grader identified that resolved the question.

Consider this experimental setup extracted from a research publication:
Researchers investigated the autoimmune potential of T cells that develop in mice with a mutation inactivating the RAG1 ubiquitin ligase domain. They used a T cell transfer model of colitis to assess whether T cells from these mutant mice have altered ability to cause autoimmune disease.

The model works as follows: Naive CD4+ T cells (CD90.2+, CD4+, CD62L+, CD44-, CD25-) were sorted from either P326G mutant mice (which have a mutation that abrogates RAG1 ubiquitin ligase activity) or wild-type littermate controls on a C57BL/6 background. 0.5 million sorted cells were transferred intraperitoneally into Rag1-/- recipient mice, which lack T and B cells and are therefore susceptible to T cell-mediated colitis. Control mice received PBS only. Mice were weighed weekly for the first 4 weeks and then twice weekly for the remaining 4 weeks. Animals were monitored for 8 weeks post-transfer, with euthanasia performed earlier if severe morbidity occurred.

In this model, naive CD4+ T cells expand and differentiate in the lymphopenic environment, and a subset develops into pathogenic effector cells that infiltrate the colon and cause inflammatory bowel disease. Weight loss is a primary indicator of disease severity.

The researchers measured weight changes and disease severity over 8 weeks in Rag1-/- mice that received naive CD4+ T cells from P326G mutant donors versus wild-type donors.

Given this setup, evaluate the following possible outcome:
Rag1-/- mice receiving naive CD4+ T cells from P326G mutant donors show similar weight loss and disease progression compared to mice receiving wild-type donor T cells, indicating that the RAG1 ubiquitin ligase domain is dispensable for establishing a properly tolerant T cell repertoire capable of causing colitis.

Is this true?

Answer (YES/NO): NO